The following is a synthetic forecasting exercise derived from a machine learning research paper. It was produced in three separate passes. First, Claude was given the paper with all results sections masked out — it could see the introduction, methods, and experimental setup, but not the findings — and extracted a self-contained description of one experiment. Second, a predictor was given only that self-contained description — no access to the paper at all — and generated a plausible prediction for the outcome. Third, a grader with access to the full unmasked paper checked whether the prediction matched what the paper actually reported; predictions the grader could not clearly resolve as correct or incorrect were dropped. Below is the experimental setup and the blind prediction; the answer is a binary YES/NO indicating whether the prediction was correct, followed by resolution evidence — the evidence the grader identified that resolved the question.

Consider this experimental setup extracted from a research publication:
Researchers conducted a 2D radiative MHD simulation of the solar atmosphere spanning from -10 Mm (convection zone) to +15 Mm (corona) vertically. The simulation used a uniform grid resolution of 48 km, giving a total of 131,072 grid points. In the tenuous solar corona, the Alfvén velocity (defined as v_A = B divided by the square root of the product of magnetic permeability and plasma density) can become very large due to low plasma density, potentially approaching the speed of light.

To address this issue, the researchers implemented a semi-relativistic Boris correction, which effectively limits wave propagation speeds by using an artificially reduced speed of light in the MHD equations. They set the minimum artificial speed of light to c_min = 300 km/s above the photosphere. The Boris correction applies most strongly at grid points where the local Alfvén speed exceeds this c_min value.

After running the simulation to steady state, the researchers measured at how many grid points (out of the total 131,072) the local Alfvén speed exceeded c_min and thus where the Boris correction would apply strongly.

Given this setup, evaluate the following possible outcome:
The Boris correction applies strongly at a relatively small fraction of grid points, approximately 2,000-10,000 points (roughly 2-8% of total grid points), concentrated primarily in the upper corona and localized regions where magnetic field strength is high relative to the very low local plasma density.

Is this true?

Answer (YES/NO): YES